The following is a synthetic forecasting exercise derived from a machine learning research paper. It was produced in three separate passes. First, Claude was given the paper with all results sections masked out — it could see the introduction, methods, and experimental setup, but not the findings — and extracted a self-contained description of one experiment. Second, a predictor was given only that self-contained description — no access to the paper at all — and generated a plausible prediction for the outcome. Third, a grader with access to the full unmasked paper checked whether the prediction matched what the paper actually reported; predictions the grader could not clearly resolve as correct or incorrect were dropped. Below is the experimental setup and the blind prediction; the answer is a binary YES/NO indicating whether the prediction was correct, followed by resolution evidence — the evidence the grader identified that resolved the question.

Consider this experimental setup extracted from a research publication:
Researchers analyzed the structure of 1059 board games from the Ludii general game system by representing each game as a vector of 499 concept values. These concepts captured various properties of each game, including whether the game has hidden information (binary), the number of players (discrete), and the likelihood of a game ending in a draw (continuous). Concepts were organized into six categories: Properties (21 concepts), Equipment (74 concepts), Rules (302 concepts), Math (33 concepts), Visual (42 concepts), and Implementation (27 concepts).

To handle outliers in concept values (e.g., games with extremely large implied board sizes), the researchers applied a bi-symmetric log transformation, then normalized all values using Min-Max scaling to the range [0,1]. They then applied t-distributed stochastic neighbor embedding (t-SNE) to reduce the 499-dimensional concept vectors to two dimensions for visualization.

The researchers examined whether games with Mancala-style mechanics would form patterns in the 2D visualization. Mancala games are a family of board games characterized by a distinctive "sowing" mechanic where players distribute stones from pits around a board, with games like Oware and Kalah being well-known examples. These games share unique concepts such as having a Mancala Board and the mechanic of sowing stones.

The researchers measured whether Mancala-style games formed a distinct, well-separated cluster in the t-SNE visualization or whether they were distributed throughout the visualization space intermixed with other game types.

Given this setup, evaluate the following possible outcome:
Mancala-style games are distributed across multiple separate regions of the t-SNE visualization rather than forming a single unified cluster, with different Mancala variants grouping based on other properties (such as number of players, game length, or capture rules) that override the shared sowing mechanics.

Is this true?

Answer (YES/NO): NO